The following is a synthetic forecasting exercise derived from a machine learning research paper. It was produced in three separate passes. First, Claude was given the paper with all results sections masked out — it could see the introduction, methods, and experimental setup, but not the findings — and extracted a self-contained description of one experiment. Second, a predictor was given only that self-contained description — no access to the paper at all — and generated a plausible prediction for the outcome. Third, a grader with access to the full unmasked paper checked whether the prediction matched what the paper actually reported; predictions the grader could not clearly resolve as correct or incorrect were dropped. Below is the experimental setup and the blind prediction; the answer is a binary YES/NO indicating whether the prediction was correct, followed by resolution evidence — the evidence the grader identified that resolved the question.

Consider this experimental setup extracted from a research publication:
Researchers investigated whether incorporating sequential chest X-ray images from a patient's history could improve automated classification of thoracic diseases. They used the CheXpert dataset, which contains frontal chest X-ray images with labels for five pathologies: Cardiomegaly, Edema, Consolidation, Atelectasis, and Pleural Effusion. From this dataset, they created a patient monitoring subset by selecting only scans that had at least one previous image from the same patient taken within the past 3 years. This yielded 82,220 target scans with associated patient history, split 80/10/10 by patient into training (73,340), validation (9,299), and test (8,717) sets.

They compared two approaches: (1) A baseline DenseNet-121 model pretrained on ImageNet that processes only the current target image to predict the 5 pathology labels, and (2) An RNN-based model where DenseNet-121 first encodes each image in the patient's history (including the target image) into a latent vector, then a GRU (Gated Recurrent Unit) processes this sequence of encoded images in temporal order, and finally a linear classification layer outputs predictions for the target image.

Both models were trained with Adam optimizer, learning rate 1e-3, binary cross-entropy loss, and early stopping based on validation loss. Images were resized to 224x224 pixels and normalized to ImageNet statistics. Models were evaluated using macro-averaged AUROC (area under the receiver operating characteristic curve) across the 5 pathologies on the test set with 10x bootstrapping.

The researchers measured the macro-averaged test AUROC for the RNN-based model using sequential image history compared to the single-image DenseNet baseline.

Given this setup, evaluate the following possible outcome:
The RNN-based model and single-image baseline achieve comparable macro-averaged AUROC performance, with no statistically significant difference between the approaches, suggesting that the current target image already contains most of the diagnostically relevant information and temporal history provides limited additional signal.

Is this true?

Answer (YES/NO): NO